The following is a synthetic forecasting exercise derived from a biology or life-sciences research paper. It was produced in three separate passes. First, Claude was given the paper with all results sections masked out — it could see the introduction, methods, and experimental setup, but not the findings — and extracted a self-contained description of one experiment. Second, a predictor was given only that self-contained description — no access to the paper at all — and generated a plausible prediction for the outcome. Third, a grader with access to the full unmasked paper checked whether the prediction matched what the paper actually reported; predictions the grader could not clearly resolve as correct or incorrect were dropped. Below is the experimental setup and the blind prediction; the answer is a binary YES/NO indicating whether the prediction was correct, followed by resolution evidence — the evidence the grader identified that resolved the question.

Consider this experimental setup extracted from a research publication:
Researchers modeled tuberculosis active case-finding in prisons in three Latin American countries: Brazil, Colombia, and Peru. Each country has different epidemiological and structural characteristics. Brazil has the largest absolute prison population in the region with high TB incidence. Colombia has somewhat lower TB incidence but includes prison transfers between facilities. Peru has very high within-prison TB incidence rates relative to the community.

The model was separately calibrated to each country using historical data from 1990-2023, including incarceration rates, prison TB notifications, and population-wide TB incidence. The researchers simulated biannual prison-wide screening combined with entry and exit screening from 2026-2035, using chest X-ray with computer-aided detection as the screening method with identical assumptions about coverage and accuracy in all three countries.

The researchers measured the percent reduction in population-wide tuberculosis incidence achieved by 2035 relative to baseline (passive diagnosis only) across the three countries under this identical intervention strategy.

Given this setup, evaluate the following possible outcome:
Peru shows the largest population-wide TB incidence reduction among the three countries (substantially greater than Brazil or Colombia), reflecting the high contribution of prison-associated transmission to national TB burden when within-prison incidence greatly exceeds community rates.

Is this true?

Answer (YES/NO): NO